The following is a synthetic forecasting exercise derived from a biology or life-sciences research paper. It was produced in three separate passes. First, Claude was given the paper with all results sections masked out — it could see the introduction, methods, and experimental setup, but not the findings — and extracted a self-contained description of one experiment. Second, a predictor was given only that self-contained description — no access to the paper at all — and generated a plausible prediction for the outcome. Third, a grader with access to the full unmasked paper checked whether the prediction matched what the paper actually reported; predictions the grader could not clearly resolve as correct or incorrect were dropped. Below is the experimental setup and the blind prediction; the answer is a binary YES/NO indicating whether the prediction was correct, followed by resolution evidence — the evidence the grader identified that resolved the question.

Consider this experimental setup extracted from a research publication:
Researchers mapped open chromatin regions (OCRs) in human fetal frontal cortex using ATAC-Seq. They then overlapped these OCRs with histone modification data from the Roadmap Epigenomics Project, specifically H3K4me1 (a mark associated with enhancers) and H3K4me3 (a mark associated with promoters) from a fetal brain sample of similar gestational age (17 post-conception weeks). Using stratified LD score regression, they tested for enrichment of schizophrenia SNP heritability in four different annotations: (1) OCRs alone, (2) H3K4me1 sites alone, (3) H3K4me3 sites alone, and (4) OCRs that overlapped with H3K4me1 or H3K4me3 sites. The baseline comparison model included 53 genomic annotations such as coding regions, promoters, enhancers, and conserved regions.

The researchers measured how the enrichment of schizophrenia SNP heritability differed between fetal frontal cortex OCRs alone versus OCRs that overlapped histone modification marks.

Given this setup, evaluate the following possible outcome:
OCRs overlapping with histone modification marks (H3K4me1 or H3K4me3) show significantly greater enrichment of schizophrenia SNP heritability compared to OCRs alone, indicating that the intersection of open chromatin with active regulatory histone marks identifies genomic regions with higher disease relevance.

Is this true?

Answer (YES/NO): YES